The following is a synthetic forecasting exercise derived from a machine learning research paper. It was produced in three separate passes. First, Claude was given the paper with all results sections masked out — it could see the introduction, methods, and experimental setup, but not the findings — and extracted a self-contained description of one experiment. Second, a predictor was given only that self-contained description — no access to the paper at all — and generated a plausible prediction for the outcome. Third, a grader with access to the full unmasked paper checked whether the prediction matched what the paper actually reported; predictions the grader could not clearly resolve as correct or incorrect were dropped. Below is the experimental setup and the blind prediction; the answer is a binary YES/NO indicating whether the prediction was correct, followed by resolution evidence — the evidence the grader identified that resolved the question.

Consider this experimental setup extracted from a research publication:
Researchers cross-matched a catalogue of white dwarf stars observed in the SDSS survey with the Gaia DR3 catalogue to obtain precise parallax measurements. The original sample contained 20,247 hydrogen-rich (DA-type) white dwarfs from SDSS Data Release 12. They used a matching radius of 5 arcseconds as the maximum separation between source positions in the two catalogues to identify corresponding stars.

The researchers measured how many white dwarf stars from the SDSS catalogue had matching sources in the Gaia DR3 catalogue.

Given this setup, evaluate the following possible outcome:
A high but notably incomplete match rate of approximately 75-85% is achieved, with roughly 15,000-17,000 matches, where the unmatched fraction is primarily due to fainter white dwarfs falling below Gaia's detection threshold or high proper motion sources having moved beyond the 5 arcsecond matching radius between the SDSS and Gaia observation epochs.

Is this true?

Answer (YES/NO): NO